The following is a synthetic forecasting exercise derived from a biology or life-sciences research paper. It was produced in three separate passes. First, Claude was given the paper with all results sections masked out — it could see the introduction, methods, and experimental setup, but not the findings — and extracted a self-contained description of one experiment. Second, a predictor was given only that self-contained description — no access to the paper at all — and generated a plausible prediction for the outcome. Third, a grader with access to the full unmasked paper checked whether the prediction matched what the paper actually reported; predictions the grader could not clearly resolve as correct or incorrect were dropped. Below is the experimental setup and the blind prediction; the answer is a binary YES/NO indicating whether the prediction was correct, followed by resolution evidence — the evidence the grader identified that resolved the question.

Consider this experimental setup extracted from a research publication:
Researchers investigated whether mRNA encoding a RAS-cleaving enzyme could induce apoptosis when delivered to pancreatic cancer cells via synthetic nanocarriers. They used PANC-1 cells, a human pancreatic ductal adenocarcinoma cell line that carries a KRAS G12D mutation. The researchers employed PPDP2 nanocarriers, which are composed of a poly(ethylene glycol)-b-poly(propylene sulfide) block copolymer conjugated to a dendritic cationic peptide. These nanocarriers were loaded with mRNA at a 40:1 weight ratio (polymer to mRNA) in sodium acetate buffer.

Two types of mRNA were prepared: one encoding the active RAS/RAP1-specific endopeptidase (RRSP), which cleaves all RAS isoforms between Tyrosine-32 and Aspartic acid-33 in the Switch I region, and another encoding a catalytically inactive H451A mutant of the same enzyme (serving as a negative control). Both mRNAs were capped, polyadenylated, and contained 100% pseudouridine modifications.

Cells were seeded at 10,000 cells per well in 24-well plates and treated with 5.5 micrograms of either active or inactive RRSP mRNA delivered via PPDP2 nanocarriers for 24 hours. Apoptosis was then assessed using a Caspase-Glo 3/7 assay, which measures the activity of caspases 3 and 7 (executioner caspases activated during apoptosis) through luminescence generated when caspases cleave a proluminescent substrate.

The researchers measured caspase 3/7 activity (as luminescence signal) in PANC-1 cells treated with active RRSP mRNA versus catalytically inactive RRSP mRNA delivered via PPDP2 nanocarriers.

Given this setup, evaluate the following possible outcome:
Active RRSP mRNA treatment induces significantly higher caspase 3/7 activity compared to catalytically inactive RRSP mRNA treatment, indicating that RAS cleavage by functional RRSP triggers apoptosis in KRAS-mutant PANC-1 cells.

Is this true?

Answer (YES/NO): YES